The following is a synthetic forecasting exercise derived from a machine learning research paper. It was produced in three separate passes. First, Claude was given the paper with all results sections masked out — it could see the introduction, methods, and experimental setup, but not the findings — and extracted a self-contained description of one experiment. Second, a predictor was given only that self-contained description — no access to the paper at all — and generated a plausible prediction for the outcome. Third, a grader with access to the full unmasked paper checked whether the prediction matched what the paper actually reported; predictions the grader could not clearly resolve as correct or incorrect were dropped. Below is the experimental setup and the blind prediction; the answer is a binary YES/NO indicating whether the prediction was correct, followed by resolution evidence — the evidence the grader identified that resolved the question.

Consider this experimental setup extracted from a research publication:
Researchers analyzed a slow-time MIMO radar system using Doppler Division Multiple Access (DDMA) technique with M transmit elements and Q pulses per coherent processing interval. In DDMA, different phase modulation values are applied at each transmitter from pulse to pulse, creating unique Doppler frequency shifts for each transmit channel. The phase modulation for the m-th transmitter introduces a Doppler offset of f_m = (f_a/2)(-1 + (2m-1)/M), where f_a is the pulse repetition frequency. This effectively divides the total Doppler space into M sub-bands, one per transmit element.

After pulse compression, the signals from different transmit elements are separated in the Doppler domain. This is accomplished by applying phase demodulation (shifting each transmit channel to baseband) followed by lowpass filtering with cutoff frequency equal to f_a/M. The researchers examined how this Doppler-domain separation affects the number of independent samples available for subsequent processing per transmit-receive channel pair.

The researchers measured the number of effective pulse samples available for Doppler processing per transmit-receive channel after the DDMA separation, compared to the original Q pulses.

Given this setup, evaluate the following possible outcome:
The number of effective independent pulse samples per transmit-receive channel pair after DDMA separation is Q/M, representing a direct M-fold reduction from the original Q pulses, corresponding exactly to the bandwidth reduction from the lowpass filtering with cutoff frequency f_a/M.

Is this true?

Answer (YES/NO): YES